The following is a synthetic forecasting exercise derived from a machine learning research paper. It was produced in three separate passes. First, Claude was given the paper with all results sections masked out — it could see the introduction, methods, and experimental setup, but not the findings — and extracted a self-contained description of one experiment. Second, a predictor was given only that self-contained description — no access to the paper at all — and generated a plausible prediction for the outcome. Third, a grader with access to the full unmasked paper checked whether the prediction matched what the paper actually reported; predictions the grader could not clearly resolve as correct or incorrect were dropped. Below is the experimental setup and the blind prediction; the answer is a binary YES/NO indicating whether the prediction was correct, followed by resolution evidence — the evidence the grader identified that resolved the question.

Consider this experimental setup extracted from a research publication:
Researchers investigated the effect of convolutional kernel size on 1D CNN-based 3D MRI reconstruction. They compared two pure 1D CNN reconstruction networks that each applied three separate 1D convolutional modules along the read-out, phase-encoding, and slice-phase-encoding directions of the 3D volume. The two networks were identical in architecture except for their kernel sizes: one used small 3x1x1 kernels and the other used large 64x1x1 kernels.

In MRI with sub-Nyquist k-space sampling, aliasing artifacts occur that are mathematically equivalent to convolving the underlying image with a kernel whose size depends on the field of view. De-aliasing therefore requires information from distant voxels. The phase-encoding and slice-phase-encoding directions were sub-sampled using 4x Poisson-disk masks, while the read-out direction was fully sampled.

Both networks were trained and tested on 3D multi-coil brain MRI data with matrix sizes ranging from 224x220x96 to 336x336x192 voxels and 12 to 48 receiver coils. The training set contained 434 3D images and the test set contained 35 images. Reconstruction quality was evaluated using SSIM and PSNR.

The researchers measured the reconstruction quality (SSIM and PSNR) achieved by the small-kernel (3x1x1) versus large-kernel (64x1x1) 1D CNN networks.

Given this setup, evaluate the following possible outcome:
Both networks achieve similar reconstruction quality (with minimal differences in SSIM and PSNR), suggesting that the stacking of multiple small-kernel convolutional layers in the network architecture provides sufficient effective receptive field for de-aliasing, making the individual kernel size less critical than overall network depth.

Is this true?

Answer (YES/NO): NO